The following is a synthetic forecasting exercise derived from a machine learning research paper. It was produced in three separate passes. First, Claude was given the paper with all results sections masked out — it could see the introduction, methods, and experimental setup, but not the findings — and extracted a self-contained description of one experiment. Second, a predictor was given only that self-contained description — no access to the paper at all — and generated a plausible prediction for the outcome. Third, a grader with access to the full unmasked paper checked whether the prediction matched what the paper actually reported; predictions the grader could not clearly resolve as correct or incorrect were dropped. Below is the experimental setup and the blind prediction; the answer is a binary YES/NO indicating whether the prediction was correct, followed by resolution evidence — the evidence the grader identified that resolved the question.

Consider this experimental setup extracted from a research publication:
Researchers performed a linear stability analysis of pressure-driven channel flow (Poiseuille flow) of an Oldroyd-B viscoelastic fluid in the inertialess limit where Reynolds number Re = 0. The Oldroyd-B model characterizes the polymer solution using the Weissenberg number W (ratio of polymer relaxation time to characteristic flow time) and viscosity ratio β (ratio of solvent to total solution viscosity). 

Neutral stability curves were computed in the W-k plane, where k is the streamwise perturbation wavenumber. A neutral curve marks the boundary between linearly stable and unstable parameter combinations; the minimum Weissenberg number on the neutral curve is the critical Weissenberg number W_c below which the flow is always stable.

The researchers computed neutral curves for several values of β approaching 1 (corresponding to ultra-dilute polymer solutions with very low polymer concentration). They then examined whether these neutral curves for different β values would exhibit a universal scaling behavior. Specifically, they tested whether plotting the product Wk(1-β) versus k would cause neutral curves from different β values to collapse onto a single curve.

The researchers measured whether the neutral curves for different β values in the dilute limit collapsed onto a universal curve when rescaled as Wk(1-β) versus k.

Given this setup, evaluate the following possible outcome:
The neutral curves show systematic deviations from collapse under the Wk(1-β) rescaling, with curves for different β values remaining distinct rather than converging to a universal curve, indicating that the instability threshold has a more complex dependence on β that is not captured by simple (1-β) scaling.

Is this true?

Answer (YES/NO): NO